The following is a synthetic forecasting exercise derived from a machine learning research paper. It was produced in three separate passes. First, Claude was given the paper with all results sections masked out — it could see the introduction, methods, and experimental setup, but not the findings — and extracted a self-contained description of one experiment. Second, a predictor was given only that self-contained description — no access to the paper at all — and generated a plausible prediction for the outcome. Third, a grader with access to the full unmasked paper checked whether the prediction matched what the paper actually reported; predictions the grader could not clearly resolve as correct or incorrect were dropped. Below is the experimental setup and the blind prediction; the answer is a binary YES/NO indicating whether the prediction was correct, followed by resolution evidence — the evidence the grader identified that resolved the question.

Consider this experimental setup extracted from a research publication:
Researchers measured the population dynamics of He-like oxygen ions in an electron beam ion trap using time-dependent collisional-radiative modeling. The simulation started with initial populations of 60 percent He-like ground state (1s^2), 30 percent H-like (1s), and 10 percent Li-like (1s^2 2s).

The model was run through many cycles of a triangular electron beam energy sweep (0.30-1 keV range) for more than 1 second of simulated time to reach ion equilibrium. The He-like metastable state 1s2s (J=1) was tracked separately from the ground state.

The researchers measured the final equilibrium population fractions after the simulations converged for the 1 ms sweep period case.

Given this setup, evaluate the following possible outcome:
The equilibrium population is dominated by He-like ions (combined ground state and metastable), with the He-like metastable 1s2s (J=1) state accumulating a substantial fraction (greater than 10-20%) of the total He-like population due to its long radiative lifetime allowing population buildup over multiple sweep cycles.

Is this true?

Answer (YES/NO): NO